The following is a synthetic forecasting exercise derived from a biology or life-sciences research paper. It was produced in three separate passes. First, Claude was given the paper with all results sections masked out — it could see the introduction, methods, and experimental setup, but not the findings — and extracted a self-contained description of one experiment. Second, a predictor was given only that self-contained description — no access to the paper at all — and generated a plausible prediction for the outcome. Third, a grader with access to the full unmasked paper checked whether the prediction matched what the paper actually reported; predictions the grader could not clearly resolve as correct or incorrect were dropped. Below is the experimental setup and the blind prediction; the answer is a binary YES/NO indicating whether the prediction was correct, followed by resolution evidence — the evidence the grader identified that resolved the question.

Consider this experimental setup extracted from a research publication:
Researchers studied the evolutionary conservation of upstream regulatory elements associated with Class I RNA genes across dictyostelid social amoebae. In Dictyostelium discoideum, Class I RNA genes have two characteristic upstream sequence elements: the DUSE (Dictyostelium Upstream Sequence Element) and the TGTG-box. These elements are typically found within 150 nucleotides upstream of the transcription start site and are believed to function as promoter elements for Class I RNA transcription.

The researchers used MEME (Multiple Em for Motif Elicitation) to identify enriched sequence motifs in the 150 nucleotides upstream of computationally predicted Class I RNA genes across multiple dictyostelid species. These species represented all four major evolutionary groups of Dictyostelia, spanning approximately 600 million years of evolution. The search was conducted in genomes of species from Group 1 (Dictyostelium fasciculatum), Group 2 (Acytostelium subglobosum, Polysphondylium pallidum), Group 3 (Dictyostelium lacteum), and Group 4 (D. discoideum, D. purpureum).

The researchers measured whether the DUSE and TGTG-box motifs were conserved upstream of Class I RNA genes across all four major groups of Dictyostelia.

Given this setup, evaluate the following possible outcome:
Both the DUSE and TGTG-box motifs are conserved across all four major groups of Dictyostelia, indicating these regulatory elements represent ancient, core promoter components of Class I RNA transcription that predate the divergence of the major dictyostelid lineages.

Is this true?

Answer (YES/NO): NO